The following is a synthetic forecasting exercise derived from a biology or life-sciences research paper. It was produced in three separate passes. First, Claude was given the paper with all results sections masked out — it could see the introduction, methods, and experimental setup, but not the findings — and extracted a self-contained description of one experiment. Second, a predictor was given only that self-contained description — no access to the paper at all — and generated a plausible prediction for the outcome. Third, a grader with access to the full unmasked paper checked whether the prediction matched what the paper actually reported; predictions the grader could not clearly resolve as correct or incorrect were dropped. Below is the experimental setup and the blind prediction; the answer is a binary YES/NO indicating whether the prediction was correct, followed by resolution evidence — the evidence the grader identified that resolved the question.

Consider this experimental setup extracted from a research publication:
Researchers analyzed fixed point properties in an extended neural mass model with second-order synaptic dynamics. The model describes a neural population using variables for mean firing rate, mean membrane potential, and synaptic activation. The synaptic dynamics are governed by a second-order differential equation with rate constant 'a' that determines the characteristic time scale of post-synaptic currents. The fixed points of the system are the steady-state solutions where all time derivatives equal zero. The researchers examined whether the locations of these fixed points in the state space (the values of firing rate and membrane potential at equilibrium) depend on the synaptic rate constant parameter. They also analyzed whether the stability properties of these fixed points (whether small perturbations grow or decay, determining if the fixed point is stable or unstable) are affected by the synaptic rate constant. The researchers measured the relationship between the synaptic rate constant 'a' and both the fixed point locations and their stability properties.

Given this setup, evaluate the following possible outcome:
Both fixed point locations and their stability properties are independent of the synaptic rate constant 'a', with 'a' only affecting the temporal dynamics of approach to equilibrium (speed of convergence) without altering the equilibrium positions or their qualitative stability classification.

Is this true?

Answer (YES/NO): NO